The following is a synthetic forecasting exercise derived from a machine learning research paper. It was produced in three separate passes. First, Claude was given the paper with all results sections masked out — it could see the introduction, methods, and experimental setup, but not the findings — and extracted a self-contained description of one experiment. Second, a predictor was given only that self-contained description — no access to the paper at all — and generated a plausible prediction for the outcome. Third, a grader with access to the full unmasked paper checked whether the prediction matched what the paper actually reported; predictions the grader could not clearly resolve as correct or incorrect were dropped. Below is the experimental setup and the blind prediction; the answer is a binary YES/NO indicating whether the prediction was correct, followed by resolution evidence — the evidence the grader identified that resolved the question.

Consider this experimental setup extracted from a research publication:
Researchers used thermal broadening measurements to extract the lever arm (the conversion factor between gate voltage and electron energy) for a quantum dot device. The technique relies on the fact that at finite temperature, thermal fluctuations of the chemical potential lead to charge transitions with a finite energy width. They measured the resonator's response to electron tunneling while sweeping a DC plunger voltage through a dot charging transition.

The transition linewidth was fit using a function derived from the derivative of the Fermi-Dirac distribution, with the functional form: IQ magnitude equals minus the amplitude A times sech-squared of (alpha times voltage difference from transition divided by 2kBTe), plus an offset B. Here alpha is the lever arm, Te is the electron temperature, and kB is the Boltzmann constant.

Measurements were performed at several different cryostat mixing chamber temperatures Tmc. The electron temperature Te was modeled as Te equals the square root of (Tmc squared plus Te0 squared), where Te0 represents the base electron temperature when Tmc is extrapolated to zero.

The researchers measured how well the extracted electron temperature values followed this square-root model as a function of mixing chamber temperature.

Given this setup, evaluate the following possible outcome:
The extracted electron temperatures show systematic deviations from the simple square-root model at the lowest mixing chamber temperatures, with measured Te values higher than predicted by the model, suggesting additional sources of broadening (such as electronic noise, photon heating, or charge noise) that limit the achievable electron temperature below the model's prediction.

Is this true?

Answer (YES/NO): NO